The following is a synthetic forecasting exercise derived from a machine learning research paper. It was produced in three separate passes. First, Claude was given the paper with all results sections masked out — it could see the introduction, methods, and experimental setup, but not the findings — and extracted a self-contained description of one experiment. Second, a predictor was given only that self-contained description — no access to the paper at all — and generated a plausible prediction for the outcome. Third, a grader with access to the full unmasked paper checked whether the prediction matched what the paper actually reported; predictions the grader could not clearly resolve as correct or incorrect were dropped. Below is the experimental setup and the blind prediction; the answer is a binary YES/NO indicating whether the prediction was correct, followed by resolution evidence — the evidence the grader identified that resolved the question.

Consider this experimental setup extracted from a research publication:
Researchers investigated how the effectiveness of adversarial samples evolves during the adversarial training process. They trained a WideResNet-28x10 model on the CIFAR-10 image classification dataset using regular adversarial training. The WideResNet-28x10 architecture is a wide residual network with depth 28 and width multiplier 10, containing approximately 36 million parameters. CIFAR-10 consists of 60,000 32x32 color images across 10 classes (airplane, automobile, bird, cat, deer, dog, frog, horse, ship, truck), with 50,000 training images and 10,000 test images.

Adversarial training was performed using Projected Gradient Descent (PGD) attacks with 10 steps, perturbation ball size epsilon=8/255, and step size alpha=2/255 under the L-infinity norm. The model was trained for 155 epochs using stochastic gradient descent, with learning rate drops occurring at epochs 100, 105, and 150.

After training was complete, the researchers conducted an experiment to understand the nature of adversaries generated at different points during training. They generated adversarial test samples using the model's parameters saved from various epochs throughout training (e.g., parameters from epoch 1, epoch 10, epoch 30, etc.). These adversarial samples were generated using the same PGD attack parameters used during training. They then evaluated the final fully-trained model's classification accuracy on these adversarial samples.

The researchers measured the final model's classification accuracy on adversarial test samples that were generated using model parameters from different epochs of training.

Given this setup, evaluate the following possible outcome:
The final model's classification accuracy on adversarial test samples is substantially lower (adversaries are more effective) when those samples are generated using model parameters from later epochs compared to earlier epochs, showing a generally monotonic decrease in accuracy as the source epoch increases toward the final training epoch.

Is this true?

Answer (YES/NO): YES